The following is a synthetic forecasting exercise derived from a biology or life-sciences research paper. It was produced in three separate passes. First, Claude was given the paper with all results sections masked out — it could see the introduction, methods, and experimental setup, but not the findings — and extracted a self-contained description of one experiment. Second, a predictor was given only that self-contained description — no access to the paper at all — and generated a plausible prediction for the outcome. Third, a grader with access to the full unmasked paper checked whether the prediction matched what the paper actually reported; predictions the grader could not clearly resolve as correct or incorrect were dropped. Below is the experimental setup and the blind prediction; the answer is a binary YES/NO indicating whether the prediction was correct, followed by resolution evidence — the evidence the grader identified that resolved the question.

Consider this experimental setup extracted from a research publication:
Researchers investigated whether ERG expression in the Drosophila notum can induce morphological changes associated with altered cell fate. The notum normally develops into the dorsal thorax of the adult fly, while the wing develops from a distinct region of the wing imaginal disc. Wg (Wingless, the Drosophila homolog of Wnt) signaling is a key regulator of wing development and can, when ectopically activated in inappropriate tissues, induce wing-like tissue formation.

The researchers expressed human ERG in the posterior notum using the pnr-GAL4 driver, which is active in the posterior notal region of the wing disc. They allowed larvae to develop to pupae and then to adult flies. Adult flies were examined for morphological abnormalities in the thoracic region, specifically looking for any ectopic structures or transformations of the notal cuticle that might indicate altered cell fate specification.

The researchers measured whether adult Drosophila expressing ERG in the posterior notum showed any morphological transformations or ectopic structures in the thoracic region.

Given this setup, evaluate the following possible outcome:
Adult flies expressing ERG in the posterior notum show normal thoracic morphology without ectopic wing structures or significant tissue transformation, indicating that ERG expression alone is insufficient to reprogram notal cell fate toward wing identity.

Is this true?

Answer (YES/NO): NO